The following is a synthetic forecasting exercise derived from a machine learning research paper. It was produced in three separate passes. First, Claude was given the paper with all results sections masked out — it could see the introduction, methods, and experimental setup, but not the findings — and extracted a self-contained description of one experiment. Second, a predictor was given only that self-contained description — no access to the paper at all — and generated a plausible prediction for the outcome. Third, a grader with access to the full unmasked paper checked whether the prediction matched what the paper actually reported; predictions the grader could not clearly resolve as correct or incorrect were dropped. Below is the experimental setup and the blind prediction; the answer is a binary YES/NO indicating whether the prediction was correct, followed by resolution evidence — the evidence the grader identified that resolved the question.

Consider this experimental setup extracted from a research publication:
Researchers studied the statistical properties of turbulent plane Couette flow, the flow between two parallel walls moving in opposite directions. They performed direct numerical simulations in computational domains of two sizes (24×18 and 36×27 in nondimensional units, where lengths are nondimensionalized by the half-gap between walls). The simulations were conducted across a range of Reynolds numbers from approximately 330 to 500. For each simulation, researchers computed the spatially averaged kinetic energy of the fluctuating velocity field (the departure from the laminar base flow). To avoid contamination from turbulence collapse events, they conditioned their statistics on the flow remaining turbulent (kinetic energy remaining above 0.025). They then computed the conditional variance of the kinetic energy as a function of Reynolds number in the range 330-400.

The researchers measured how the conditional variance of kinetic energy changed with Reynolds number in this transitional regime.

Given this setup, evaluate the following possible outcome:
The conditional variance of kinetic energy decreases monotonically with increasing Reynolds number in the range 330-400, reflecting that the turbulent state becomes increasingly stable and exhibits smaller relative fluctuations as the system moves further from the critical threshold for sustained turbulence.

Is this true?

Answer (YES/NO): NO